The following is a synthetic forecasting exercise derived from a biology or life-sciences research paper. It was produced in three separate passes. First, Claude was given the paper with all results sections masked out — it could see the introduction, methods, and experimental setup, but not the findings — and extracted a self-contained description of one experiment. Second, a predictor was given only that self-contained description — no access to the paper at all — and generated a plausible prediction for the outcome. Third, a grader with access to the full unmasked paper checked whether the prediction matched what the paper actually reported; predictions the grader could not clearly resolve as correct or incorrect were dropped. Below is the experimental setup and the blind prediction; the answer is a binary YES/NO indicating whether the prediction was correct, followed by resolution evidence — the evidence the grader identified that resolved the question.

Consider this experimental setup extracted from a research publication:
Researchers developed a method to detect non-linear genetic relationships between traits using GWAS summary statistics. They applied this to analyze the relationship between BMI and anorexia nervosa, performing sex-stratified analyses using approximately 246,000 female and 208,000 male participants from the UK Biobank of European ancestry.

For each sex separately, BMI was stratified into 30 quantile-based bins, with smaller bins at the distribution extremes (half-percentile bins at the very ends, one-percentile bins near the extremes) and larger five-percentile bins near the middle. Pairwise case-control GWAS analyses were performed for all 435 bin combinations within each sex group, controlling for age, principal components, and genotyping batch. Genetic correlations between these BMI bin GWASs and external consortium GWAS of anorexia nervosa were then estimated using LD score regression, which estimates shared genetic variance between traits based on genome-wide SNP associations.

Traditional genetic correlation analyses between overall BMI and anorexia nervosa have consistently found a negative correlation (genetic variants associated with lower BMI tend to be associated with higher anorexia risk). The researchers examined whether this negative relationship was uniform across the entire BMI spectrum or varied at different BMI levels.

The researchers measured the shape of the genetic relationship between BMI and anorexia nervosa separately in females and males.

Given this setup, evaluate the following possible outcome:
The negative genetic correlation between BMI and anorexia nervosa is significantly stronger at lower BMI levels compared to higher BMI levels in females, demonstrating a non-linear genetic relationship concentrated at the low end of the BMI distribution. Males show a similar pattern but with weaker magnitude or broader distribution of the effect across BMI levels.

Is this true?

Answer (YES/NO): NO